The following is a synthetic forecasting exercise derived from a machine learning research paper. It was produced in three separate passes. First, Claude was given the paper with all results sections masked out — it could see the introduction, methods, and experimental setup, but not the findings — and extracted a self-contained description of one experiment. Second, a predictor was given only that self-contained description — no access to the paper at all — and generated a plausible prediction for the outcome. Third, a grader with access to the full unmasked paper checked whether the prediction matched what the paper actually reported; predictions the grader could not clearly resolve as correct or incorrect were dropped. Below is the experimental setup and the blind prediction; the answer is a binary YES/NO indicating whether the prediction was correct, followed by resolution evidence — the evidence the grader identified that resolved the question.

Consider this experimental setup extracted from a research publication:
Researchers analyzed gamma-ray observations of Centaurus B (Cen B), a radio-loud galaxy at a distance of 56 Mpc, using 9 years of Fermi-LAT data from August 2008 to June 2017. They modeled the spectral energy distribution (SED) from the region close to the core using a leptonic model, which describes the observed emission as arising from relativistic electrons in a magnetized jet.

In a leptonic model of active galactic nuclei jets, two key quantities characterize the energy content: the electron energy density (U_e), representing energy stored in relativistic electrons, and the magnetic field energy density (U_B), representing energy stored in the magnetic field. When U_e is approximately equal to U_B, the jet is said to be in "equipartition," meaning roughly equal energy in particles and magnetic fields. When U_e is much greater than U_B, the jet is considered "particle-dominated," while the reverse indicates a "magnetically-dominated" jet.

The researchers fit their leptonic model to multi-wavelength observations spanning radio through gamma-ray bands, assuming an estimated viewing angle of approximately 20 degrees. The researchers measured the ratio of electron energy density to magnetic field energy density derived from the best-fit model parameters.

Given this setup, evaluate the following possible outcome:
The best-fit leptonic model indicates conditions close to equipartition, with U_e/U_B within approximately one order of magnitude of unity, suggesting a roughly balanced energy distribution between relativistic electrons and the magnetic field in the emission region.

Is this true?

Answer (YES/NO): NO